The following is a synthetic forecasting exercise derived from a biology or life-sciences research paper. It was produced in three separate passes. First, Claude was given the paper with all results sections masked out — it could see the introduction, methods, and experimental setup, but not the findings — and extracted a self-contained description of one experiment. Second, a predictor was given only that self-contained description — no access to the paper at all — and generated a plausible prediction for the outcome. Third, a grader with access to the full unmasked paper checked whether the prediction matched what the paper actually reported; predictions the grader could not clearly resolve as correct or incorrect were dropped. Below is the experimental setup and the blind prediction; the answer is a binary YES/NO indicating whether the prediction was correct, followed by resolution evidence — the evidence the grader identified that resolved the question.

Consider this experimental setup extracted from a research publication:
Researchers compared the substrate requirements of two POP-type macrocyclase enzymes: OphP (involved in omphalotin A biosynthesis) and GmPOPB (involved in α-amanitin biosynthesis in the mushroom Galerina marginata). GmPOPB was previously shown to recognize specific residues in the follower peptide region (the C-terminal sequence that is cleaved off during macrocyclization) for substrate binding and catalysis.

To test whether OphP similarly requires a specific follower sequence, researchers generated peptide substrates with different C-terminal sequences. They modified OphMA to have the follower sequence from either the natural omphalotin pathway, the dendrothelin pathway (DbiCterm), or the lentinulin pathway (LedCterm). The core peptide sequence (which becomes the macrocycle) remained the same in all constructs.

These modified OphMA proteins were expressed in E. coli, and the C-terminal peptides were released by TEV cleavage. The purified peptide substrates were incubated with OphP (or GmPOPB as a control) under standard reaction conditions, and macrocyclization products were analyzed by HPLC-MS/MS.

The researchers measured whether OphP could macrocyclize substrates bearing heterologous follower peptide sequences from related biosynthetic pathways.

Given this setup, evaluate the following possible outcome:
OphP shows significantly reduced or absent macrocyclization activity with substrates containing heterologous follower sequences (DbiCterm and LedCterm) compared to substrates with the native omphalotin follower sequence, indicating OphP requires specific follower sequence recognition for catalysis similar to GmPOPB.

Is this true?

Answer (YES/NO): NO